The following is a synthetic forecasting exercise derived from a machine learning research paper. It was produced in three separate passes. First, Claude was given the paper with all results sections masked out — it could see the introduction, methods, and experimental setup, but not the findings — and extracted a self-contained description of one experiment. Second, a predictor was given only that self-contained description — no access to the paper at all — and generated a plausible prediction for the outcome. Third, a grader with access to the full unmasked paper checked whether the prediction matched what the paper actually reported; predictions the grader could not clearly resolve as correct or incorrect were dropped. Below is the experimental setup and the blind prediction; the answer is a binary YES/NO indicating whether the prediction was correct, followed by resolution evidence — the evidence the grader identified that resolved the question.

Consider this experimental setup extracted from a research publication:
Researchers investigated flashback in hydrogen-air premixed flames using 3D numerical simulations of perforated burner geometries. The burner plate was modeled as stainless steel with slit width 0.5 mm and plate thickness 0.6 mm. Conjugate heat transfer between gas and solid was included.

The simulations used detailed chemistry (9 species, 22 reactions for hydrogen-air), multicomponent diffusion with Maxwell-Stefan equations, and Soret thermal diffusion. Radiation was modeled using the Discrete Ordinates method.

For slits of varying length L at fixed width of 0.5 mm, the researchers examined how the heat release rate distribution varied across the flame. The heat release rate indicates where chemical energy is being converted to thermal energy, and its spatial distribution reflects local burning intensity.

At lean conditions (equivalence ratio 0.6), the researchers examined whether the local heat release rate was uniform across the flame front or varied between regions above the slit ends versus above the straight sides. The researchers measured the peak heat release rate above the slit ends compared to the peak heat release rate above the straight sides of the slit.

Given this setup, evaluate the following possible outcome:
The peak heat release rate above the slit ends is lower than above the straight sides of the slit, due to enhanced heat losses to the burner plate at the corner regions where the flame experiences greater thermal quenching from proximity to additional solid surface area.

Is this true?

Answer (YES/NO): NO